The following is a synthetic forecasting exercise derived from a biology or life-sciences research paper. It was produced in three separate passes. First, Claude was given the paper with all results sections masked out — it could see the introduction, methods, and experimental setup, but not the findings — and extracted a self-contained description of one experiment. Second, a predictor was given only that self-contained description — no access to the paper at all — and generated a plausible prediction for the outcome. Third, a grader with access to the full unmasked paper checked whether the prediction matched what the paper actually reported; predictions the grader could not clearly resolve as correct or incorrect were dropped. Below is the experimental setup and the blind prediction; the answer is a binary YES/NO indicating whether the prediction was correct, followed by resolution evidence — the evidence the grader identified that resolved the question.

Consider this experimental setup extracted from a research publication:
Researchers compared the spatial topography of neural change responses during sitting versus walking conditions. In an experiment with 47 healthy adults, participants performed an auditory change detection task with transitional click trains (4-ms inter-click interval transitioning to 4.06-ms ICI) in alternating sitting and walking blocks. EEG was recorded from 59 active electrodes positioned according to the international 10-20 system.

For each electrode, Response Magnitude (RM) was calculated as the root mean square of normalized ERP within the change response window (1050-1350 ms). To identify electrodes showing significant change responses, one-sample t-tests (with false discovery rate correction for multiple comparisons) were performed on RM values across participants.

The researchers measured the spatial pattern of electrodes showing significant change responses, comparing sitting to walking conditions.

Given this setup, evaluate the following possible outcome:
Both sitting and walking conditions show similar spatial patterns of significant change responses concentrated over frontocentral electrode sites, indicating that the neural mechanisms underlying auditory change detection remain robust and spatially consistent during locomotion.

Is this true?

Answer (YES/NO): NO